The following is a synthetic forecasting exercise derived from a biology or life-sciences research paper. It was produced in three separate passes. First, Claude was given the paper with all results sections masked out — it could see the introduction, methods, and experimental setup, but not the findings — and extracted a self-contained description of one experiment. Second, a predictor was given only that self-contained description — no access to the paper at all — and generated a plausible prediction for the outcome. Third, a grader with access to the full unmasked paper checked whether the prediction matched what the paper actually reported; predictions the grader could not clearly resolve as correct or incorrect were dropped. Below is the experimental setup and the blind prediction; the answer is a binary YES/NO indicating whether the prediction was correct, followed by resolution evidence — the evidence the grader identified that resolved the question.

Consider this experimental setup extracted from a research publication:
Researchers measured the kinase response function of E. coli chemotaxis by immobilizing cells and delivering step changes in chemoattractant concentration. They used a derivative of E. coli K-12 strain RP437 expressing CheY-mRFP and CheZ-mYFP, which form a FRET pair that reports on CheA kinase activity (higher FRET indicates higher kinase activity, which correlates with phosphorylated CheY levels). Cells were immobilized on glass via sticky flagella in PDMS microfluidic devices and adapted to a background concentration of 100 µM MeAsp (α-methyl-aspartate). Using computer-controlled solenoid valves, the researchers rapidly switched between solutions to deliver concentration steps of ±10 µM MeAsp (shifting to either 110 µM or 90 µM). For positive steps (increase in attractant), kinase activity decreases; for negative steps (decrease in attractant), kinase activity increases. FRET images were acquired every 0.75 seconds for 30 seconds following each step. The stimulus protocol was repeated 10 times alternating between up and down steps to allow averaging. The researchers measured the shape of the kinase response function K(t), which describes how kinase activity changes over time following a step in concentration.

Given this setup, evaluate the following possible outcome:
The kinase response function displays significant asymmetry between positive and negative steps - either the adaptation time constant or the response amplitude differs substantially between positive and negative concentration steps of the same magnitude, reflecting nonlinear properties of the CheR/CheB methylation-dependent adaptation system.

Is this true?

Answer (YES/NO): NO